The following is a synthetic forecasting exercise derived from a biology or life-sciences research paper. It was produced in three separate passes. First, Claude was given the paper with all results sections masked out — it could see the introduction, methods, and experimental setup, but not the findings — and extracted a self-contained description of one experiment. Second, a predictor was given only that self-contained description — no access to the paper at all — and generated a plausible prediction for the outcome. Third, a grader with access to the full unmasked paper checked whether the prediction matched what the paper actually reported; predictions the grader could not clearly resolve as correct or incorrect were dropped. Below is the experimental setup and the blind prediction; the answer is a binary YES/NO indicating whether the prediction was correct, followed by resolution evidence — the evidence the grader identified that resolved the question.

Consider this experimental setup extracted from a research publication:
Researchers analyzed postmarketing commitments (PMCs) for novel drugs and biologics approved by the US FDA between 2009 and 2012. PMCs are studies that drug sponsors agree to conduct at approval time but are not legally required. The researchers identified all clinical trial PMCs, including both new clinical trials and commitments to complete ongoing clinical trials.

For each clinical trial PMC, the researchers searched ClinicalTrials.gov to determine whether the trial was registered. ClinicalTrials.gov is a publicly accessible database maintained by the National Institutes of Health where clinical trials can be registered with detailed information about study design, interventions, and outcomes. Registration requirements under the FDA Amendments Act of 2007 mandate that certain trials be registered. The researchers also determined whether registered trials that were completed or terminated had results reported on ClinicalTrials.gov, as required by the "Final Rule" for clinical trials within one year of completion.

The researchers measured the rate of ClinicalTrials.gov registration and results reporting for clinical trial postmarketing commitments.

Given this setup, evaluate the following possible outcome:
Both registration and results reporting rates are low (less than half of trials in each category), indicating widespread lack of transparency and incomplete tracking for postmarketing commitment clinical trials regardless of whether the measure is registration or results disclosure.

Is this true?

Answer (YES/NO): NO